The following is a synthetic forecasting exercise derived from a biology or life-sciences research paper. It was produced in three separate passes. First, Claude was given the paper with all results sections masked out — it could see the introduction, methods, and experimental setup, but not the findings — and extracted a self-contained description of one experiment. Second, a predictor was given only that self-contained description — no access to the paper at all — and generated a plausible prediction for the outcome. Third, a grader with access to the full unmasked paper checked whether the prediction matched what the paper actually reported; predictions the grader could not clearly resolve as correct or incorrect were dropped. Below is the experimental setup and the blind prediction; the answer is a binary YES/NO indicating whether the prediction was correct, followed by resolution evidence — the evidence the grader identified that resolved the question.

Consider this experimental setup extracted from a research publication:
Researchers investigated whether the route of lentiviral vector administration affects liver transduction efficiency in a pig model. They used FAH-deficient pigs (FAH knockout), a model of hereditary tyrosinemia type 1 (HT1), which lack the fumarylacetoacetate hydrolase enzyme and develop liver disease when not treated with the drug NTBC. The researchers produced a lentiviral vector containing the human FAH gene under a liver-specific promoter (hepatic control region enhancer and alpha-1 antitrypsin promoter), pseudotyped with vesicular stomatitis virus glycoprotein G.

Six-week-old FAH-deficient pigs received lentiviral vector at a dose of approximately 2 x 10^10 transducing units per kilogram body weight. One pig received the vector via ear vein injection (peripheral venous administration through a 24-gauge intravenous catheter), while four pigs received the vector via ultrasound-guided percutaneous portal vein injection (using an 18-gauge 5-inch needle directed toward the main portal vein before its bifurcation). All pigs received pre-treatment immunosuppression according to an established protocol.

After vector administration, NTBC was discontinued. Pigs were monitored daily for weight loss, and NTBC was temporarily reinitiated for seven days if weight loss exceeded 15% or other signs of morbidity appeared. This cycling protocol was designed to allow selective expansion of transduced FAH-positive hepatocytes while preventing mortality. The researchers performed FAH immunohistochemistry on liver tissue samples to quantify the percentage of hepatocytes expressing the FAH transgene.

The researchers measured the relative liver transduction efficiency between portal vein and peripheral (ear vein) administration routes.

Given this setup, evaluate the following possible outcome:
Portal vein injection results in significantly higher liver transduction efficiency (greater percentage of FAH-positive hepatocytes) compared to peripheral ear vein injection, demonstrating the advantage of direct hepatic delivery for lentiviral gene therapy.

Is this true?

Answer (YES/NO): YES